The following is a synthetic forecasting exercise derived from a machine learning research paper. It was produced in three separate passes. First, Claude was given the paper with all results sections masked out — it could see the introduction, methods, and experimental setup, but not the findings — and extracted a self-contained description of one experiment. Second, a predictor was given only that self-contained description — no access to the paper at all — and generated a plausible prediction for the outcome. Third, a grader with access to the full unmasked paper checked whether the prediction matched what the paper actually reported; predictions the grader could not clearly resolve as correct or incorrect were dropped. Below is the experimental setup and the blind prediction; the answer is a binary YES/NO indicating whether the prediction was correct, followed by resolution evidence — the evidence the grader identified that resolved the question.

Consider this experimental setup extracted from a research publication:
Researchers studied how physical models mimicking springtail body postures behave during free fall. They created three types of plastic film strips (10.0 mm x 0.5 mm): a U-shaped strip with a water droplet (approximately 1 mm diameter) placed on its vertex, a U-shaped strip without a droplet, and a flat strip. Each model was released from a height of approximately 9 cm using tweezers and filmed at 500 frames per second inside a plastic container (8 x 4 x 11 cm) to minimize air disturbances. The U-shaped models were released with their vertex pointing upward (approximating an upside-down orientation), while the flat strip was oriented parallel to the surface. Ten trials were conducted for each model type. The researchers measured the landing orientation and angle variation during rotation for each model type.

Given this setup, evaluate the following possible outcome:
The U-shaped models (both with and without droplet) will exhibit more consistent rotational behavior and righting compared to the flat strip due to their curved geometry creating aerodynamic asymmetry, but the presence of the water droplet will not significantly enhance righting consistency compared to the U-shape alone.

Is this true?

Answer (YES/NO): NO